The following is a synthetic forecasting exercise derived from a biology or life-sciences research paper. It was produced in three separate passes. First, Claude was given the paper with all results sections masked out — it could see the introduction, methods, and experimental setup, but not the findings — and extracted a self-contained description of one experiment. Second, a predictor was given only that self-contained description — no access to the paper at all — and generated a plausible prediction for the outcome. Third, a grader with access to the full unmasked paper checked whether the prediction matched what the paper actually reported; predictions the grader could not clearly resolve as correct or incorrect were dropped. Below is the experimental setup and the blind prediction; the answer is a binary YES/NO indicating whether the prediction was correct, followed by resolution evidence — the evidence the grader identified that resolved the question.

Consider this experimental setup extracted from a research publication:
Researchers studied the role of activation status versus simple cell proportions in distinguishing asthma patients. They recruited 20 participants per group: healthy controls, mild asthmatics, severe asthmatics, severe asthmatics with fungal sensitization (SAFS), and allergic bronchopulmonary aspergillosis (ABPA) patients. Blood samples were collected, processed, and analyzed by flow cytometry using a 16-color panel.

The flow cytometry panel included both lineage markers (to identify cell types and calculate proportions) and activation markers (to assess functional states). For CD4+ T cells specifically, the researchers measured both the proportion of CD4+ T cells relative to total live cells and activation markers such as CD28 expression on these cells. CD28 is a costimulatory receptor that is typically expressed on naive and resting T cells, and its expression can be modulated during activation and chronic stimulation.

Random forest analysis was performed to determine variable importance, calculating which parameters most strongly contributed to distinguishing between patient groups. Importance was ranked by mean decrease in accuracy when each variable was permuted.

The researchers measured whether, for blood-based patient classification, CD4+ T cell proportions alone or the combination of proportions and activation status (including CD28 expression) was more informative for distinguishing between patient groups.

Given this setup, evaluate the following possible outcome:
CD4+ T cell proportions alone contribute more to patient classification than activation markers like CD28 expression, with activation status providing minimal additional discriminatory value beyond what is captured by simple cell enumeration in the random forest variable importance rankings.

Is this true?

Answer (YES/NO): NO